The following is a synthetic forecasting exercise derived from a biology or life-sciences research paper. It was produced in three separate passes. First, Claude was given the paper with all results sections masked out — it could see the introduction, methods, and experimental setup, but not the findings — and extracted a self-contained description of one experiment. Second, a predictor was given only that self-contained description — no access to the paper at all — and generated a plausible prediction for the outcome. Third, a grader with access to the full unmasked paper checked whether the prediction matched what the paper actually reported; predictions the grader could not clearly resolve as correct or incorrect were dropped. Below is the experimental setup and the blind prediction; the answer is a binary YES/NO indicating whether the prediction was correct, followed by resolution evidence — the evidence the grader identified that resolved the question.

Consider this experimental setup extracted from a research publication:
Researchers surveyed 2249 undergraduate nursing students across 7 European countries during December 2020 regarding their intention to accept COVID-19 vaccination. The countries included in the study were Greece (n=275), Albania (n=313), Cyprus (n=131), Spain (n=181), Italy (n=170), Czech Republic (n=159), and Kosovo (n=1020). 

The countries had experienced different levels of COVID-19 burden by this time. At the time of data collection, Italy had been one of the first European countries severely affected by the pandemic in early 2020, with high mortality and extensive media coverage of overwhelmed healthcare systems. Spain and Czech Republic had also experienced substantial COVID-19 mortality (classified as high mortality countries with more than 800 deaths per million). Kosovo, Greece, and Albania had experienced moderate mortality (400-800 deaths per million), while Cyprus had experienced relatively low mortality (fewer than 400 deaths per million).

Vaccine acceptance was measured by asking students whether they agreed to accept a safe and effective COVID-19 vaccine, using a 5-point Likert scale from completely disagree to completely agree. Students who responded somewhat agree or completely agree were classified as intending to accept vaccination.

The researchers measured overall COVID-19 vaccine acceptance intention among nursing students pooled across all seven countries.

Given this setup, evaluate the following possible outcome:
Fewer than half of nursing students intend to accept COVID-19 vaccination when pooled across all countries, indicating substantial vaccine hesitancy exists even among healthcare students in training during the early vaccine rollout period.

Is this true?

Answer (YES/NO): YES